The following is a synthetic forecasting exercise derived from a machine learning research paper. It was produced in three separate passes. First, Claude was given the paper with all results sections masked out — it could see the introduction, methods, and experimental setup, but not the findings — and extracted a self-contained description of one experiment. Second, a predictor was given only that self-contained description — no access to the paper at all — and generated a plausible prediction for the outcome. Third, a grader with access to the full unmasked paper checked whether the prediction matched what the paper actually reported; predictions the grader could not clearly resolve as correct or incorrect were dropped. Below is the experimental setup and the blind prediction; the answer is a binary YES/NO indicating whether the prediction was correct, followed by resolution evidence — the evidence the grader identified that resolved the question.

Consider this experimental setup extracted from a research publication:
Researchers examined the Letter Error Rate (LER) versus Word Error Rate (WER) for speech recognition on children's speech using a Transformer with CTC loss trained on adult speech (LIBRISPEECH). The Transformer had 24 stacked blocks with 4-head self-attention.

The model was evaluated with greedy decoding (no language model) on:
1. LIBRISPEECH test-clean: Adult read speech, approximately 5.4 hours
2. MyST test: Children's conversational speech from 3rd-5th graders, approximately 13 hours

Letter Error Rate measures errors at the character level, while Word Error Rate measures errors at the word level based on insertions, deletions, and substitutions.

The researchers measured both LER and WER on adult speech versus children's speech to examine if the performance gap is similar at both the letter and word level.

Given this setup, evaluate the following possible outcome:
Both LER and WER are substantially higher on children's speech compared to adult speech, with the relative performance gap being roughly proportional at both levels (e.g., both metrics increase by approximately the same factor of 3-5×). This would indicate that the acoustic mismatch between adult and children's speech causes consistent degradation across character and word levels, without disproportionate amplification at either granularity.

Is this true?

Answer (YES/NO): NO